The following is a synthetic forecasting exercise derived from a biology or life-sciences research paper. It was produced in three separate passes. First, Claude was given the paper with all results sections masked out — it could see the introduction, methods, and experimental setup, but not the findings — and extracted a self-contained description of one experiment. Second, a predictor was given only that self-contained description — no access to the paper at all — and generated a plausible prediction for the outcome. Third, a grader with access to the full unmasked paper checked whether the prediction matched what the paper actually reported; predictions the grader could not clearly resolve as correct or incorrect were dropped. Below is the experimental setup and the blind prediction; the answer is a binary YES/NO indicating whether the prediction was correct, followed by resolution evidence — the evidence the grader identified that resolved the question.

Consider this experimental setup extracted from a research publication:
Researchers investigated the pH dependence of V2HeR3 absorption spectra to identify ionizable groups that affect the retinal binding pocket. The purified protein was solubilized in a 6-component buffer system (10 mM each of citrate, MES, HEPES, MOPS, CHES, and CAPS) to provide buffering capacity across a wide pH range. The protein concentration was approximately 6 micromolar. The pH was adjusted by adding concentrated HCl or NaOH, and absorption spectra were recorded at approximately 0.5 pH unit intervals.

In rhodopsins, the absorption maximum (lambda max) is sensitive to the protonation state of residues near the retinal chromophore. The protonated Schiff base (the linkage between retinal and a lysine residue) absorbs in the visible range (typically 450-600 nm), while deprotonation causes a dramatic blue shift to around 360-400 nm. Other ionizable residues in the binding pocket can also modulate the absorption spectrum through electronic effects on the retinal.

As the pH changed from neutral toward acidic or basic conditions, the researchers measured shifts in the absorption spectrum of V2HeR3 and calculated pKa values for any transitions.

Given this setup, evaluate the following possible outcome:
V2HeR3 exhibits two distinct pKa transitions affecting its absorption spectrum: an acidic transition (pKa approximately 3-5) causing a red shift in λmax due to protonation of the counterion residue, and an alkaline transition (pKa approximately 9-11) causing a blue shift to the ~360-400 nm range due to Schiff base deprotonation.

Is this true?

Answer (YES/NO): NO